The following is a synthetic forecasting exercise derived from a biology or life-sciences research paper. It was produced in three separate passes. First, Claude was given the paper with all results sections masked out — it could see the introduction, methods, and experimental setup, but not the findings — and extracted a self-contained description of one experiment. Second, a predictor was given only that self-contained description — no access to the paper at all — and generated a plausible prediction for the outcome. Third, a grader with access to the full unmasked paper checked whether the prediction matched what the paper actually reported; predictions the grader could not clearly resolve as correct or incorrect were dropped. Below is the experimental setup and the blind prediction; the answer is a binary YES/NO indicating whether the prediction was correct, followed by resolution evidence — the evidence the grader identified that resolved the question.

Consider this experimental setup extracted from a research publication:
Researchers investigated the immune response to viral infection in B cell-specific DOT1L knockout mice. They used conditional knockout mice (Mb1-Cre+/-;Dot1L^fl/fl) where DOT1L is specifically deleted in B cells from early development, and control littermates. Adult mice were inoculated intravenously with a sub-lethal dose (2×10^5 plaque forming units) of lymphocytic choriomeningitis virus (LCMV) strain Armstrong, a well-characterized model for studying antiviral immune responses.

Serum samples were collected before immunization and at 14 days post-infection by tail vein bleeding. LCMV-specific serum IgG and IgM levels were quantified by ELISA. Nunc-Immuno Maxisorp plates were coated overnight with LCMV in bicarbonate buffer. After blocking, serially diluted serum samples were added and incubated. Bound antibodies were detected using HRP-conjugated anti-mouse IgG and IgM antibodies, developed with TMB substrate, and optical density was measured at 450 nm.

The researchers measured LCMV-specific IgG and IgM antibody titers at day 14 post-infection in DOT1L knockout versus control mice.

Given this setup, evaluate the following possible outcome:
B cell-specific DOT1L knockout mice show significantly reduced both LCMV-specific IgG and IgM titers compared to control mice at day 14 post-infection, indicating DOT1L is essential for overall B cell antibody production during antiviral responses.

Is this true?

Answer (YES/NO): YES